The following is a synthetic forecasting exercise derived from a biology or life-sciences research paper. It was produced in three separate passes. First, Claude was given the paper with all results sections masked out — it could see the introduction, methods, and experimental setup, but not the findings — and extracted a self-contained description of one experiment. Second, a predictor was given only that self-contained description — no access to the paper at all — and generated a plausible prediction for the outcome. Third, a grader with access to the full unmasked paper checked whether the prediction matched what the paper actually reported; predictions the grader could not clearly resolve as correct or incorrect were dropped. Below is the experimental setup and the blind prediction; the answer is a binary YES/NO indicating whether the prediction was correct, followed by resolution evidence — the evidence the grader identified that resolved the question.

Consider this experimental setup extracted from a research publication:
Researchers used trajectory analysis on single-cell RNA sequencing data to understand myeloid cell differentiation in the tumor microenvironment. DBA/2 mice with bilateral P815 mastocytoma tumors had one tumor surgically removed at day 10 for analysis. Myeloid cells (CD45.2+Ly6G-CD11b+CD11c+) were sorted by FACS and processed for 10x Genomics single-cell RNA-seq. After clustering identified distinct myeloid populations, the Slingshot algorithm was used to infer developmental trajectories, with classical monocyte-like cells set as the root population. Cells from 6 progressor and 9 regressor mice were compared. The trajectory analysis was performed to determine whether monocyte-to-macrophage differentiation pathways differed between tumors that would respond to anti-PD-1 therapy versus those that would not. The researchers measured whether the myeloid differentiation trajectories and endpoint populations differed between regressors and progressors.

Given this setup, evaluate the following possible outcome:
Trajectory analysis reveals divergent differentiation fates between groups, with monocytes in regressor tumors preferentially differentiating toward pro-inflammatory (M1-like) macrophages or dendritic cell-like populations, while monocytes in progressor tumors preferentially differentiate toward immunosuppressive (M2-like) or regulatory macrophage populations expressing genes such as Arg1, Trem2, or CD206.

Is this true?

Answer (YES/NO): NO